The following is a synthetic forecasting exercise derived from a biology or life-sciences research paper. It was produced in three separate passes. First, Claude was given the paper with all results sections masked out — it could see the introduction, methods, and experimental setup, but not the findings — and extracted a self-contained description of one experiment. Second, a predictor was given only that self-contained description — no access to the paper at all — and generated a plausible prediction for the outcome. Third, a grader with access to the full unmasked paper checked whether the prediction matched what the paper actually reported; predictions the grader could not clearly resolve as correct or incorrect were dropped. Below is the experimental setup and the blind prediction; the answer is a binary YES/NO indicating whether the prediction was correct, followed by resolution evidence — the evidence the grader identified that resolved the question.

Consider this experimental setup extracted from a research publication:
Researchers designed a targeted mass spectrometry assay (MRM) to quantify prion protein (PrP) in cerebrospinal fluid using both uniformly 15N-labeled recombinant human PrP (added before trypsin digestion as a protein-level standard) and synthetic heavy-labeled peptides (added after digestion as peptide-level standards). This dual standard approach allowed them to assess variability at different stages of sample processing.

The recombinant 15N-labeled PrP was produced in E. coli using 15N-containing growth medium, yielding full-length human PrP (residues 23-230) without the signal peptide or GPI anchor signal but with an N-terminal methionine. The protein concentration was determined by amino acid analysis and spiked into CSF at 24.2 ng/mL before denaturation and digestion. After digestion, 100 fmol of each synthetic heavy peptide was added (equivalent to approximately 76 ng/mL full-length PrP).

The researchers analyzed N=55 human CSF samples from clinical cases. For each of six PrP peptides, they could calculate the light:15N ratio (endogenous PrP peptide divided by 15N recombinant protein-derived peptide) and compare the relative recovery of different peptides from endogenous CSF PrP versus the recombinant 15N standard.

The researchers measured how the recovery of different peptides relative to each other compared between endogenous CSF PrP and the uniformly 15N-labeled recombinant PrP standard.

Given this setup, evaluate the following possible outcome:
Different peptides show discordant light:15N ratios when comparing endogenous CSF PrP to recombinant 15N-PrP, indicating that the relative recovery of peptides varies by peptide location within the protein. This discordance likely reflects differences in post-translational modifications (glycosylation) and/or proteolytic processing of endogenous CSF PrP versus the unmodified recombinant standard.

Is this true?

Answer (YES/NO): YES